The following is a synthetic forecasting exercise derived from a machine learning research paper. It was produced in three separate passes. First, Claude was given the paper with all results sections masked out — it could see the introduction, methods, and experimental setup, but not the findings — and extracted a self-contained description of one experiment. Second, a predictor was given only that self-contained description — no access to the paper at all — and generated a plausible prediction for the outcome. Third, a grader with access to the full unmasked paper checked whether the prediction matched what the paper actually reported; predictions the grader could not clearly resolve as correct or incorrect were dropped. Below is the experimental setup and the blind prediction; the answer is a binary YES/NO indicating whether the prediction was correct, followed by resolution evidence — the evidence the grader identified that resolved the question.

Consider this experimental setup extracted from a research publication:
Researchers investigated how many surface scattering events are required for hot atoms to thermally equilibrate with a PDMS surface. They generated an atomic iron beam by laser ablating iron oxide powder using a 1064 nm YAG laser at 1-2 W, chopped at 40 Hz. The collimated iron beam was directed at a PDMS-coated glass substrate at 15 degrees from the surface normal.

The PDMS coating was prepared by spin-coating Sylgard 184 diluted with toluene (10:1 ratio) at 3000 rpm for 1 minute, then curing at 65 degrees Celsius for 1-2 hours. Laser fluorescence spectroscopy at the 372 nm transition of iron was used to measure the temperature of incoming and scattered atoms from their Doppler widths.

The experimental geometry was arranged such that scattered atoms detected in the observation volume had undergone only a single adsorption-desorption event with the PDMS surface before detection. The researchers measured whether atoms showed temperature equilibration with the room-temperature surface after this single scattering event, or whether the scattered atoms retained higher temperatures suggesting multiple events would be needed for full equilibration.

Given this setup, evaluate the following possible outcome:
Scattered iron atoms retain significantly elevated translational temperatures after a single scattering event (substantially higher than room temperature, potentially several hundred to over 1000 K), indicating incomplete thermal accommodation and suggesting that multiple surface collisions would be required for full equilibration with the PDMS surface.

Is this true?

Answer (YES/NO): NO